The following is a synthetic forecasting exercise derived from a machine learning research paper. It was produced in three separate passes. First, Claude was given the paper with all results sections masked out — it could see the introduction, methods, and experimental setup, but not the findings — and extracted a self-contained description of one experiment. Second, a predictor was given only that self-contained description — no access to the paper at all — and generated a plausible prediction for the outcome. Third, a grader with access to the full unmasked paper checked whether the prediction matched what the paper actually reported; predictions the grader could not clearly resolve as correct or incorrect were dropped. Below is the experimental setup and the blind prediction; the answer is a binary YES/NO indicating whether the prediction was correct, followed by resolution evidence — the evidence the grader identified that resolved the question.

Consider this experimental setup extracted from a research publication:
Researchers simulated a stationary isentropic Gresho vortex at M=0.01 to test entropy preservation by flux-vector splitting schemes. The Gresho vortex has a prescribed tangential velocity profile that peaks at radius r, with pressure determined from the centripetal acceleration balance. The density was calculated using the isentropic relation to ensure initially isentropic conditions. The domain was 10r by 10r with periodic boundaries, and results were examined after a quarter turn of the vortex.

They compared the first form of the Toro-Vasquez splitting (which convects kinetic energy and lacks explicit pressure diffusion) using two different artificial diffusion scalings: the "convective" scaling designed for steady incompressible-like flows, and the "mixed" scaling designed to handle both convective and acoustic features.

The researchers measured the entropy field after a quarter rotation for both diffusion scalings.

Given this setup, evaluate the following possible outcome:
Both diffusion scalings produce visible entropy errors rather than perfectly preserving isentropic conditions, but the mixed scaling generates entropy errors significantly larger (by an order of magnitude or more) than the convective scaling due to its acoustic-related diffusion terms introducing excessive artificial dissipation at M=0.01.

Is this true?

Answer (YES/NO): NO